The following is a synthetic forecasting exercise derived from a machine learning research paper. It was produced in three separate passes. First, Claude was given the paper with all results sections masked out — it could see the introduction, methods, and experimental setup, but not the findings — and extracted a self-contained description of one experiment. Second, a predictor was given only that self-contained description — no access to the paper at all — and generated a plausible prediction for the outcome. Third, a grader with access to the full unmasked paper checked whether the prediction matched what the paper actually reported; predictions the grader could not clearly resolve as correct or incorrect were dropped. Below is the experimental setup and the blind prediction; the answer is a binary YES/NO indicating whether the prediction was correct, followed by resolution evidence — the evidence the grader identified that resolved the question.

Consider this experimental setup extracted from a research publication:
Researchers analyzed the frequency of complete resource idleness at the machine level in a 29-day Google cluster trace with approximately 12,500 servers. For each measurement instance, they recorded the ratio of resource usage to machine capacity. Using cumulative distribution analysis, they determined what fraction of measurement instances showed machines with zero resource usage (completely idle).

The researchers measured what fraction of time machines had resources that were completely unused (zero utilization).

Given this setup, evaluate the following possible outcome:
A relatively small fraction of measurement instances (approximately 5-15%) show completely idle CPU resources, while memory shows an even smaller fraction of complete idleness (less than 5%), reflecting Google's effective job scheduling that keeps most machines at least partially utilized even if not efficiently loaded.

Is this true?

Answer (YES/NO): NO